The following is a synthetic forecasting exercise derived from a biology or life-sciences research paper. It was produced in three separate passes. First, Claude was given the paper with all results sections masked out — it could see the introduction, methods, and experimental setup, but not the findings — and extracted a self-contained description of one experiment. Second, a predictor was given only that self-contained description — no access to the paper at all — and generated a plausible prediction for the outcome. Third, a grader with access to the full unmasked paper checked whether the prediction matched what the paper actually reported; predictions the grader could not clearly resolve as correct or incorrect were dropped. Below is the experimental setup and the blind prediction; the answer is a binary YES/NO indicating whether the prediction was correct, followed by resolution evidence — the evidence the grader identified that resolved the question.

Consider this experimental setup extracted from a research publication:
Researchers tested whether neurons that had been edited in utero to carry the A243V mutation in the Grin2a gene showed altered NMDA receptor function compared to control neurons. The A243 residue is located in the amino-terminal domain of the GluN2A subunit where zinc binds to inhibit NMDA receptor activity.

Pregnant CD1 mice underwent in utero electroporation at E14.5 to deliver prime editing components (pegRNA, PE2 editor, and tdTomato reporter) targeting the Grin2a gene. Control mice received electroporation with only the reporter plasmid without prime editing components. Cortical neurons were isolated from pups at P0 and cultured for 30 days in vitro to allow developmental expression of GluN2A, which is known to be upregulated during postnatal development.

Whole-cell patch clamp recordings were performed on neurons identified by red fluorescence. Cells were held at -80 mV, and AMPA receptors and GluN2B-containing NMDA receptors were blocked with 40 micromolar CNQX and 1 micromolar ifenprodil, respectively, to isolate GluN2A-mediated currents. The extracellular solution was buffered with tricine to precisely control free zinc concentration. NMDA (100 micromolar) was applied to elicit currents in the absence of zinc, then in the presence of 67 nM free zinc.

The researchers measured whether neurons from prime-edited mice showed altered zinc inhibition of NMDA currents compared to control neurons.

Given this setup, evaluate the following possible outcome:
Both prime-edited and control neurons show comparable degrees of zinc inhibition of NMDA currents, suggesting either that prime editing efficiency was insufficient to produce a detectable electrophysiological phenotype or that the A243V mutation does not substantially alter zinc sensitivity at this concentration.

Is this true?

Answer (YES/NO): YES